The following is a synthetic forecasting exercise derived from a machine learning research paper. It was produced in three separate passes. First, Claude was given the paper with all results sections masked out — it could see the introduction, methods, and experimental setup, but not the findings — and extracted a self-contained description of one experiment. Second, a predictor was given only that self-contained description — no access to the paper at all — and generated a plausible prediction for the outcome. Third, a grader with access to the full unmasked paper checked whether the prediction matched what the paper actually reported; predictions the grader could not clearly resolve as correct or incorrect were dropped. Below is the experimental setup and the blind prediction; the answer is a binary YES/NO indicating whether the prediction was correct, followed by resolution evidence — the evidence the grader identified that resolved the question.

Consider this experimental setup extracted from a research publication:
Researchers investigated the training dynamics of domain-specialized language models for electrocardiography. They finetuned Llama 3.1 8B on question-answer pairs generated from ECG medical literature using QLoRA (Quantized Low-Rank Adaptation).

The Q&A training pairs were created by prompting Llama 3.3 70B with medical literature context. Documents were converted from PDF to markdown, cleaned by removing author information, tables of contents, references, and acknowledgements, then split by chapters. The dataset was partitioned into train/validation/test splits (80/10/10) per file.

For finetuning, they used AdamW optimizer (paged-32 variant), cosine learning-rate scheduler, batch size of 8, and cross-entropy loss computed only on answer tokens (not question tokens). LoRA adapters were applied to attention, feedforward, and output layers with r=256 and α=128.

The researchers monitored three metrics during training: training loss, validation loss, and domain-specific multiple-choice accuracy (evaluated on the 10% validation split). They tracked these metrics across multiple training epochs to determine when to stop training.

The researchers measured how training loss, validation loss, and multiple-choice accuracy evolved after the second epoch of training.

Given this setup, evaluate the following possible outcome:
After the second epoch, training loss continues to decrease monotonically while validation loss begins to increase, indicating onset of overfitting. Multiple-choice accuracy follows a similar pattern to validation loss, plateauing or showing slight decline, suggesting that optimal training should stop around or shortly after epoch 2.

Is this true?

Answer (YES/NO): NO